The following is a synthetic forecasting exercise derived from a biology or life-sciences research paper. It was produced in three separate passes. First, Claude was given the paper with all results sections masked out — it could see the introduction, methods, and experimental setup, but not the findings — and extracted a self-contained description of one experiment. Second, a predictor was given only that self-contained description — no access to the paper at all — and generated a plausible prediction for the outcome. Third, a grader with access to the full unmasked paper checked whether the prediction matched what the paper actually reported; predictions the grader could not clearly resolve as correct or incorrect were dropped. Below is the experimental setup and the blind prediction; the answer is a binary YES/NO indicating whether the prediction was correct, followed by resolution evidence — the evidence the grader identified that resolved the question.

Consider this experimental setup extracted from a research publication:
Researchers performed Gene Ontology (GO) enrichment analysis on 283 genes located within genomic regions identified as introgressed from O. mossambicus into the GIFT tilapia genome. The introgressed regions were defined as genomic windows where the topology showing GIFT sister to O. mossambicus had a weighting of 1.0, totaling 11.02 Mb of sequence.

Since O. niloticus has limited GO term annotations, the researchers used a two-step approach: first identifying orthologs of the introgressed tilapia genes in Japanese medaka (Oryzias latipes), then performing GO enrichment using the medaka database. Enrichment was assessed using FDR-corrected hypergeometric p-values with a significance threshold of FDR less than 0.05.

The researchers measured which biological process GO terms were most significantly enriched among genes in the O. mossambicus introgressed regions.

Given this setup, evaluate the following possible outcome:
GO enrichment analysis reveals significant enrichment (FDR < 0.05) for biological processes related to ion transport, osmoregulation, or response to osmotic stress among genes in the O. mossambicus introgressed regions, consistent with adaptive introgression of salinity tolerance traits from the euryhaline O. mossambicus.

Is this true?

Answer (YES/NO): NO